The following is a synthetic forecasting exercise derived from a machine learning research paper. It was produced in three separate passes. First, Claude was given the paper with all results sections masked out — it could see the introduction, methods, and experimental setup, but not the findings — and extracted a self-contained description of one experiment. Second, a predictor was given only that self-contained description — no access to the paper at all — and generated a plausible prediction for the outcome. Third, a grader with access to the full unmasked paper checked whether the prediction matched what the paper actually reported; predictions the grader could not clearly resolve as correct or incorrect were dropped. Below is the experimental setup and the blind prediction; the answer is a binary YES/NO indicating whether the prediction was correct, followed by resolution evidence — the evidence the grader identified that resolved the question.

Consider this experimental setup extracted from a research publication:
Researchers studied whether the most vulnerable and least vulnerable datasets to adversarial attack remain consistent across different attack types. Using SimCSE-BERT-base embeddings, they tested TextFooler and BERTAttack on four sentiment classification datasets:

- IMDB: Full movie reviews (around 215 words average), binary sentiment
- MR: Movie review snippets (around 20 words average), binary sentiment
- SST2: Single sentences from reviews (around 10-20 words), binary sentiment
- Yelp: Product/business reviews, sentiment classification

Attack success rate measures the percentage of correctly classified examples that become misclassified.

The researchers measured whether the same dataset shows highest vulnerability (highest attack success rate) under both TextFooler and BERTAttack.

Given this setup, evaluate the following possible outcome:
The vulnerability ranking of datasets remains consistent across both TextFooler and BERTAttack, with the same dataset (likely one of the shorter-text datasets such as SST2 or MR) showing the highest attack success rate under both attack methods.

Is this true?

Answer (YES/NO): NO